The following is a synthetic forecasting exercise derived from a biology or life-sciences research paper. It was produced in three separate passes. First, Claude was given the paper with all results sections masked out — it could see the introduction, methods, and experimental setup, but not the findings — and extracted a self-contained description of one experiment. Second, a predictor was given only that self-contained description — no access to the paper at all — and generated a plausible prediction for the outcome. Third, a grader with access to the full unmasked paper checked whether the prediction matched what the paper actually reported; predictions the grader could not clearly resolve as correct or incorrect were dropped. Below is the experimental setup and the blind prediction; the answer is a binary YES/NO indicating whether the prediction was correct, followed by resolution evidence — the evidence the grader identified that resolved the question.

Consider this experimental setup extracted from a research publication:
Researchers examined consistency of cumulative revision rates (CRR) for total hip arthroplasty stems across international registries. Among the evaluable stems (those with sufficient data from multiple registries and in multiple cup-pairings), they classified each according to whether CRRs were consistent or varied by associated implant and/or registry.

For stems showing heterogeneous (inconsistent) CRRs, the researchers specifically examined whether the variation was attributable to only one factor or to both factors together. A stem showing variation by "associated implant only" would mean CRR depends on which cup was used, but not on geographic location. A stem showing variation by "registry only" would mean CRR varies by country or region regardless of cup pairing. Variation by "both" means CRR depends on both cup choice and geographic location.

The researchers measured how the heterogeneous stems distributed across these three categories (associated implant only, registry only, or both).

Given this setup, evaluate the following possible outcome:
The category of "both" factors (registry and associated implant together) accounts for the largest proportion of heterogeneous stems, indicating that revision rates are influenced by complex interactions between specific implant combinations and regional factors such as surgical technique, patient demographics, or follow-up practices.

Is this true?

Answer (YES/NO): YES